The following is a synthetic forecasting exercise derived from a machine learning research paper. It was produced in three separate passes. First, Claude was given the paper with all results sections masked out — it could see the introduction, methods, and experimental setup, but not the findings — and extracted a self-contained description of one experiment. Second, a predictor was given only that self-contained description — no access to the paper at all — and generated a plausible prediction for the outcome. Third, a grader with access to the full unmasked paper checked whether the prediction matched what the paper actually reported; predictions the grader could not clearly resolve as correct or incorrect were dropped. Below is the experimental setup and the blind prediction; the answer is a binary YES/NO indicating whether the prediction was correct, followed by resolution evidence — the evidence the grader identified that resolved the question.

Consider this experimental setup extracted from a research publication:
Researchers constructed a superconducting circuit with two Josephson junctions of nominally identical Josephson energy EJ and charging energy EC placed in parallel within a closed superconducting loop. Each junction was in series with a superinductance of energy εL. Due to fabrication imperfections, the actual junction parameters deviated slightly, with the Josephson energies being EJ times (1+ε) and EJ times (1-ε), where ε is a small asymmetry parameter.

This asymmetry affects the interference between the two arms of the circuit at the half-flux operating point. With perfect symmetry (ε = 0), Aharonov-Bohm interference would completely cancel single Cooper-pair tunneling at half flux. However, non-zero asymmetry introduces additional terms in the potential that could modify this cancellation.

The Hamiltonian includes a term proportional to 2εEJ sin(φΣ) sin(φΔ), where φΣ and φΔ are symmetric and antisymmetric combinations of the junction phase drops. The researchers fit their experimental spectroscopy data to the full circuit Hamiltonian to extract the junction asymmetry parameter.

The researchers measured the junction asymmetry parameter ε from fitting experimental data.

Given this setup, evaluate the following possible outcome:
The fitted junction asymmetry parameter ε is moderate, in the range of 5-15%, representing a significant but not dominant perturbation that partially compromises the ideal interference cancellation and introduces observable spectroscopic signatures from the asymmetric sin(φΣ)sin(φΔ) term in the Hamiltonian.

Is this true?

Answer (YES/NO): NO